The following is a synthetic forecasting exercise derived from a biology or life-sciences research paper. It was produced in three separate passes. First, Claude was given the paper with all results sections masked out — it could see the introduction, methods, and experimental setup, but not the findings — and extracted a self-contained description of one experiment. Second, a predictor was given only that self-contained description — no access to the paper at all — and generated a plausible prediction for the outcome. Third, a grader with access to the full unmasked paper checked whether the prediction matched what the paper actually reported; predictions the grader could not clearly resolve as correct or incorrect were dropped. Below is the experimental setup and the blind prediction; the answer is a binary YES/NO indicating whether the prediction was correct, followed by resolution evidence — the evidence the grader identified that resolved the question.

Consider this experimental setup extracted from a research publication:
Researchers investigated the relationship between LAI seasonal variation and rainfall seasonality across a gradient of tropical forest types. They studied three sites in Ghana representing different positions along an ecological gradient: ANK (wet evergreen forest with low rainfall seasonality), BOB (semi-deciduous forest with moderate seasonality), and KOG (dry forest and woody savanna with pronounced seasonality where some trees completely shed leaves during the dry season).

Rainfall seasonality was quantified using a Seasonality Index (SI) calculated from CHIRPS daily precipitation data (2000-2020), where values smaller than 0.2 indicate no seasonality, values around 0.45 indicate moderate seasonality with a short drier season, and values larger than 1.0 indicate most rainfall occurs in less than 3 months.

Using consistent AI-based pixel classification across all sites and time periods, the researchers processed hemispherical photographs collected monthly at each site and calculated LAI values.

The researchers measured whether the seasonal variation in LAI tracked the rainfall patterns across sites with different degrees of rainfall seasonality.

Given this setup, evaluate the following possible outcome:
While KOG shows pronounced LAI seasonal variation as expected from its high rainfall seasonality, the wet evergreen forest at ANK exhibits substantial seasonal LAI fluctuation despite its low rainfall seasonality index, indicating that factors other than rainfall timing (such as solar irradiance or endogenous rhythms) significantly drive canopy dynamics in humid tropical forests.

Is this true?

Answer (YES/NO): NO